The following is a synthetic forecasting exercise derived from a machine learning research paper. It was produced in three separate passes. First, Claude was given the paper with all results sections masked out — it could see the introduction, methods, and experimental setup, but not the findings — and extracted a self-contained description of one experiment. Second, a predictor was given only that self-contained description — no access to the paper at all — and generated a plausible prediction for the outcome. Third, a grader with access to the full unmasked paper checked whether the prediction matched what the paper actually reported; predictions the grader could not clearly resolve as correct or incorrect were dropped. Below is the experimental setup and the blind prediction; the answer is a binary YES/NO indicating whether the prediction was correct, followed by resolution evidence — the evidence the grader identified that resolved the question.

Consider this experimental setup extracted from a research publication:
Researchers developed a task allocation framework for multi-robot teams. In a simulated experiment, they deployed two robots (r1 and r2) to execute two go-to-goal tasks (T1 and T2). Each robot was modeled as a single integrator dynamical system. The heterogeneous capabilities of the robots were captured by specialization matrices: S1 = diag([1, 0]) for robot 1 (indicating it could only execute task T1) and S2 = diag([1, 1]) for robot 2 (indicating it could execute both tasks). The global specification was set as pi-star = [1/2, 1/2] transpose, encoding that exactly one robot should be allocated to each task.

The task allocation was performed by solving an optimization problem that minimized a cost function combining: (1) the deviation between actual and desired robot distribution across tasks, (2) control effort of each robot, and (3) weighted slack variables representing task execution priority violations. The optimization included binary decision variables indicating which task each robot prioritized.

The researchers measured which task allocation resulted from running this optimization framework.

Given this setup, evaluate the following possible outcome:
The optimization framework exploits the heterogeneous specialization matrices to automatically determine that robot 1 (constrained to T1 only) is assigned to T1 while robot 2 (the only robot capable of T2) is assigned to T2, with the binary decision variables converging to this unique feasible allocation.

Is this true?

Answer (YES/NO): YES